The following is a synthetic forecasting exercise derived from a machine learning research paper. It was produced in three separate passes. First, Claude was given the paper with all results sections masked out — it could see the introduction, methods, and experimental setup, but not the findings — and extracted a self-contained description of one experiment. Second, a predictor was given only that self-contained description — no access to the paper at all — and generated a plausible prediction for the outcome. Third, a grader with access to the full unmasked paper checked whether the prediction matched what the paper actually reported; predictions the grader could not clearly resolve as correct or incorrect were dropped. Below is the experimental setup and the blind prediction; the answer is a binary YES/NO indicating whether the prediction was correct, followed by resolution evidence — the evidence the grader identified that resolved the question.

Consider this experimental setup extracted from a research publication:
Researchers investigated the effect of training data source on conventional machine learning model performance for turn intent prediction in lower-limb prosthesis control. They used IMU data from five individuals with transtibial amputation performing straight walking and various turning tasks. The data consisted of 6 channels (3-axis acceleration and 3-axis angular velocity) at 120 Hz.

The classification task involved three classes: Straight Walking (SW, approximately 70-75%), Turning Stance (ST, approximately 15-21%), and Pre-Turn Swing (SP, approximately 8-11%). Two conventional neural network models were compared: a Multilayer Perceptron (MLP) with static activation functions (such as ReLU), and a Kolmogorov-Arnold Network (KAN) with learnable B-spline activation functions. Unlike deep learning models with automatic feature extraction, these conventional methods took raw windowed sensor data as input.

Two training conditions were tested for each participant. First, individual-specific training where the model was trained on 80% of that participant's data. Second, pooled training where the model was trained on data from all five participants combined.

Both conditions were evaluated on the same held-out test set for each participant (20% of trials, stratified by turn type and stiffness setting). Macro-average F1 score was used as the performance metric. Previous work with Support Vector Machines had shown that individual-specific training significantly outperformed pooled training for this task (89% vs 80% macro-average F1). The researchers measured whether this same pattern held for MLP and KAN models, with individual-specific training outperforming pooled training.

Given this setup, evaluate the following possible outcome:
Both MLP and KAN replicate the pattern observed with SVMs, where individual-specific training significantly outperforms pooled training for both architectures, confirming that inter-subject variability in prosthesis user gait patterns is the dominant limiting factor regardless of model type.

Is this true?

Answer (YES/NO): YES